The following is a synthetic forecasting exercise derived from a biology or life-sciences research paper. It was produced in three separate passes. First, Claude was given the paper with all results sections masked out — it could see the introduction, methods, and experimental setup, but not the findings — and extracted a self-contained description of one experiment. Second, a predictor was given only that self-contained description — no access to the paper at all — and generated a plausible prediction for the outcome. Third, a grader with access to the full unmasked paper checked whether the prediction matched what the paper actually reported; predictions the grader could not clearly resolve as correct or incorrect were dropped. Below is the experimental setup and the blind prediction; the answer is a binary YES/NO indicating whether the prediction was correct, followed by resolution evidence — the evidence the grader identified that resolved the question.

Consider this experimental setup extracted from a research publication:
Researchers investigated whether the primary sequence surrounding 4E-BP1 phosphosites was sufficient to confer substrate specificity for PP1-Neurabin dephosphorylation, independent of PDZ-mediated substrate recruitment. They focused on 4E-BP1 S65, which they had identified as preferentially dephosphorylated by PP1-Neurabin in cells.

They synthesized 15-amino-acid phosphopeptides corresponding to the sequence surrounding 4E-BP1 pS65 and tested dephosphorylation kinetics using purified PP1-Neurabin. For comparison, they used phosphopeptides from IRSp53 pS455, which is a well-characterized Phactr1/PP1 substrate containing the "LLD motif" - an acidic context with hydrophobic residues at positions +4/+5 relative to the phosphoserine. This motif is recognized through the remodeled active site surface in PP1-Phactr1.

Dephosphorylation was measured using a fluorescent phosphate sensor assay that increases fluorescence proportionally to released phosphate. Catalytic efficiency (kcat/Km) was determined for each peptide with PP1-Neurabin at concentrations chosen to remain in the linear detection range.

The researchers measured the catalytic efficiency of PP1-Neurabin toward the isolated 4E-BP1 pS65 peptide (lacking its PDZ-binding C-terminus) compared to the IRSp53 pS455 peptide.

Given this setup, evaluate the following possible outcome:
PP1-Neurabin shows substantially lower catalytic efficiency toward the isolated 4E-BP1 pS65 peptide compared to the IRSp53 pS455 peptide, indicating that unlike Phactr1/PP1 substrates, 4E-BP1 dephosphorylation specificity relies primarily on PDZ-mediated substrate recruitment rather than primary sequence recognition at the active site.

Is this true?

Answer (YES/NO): NO